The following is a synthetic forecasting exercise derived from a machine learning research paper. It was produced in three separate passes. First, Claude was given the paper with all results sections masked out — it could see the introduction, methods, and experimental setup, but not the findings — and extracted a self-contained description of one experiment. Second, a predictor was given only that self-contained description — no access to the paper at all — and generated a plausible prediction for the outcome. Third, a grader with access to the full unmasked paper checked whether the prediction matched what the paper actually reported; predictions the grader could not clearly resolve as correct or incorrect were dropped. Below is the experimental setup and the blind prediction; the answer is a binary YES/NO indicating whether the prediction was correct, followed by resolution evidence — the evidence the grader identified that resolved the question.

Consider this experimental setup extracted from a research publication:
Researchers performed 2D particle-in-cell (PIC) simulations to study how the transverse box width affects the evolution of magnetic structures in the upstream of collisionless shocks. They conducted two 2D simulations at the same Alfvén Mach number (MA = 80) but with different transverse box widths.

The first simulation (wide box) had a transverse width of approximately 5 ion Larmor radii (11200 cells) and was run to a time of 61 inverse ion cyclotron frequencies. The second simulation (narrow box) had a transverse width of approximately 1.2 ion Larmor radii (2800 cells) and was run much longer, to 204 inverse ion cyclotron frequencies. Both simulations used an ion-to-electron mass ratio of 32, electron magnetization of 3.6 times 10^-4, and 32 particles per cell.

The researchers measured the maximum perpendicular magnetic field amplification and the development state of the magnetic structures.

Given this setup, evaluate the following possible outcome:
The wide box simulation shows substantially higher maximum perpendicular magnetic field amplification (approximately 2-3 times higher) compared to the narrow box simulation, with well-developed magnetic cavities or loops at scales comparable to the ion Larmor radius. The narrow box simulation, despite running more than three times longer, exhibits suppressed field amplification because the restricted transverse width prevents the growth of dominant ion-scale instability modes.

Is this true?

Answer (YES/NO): NO